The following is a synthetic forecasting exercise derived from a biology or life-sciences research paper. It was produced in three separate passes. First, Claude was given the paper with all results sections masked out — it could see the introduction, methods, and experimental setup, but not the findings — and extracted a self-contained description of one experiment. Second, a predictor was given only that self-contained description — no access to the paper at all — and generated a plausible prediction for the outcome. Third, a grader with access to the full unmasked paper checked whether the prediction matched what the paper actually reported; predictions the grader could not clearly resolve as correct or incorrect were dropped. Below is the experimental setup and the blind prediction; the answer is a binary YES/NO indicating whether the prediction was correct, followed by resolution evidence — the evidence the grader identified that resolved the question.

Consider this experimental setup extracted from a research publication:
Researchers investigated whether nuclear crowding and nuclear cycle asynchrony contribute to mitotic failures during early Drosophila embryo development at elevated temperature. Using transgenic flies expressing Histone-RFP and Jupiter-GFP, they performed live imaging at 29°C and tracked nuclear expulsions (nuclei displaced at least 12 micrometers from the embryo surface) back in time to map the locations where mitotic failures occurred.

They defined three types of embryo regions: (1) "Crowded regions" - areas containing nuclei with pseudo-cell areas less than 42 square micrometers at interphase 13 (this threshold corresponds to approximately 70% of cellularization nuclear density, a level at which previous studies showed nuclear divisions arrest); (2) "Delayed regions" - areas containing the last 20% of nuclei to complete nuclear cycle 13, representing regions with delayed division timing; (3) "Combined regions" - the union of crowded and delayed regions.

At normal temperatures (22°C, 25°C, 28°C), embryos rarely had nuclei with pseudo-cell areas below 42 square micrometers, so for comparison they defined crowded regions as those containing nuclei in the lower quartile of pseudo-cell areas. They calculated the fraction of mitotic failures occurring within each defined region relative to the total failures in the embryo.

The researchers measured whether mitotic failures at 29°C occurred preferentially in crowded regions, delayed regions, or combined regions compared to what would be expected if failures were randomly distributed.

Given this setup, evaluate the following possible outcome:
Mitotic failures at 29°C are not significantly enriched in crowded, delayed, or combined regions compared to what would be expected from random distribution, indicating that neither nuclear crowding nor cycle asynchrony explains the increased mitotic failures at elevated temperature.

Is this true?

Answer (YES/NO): NO